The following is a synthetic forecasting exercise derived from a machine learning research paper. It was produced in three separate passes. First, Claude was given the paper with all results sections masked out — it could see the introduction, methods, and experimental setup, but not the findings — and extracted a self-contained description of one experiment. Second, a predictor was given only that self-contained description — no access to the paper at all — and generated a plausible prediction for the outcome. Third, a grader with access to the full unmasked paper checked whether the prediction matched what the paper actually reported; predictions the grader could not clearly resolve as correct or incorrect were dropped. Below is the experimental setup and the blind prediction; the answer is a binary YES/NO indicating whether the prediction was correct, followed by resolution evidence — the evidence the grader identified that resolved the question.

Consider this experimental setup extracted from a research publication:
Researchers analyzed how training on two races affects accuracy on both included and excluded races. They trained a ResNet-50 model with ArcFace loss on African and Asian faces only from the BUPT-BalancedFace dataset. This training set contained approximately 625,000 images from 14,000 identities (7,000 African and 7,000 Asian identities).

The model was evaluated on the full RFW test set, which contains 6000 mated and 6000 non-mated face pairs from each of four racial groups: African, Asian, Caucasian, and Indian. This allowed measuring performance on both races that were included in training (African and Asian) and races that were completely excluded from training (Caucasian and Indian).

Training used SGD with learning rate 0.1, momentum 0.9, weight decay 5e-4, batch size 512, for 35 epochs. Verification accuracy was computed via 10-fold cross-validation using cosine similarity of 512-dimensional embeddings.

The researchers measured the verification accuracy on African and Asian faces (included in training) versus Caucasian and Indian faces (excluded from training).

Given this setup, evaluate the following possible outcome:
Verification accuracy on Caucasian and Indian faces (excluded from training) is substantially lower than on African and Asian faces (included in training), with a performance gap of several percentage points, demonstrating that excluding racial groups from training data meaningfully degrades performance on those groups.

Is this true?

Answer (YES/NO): NO